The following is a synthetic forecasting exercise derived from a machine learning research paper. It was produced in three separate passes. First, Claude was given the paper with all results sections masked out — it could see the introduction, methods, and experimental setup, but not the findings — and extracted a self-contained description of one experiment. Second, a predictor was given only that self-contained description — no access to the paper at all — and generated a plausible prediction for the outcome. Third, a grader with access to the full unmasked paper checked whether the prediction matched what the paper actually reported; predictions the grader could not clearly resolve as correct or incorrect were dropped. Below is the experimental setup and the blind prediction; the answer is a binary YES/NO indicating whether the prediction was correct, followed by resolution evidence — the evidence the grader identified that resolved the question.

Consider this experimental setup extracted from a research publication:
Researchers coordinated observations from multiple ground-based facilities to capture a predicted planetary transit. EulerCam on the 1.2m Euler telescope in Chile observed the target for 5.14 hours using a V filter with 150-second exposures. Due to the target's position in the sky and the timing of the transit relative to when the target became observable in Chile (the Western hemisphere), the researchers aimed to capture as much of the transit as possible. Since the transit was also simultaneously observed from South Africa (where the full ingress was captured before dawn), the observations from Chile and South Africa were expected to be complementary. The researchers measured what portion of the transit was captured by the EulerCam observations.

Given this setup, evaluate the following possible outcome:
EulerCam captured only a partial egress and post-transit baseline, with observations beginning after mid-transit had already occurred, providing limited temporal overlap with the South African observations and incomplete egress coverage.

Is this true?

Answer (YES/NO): NO